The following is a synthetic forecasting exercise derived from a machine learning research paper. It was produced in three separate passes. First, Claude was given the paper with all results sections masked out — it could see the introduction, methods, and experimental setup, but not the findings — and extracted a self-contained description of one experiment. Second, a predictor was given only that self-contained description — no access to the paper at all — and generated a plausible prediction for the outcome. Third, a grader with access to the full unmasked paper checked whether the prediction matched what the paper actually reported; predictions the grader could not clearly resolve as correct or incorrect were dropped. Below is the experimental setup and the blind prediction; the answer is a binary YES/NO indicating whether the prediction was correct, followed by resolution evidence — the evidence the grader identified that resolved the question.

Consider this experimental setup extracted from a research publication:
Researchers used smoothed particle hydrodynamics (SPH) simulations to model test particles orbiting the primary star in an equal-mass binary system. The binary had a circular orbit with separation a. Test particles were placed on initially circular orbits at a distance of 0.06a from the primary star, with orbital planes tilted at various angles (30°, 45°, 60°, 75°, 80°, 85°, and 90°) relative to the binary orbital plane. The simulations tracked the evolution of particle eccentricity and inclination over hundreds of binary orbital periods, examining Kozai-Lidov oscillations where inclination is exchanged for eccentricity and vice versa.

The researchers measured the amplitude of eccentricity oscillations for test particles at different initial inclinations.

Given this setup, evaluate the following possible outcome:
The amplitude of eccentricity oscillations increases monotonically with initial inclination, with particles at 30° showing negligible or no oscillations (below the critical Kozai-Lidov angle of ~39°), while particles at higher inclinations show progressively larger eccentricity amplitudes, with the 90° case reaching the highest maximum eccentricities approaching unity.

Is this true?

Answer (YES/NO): YES